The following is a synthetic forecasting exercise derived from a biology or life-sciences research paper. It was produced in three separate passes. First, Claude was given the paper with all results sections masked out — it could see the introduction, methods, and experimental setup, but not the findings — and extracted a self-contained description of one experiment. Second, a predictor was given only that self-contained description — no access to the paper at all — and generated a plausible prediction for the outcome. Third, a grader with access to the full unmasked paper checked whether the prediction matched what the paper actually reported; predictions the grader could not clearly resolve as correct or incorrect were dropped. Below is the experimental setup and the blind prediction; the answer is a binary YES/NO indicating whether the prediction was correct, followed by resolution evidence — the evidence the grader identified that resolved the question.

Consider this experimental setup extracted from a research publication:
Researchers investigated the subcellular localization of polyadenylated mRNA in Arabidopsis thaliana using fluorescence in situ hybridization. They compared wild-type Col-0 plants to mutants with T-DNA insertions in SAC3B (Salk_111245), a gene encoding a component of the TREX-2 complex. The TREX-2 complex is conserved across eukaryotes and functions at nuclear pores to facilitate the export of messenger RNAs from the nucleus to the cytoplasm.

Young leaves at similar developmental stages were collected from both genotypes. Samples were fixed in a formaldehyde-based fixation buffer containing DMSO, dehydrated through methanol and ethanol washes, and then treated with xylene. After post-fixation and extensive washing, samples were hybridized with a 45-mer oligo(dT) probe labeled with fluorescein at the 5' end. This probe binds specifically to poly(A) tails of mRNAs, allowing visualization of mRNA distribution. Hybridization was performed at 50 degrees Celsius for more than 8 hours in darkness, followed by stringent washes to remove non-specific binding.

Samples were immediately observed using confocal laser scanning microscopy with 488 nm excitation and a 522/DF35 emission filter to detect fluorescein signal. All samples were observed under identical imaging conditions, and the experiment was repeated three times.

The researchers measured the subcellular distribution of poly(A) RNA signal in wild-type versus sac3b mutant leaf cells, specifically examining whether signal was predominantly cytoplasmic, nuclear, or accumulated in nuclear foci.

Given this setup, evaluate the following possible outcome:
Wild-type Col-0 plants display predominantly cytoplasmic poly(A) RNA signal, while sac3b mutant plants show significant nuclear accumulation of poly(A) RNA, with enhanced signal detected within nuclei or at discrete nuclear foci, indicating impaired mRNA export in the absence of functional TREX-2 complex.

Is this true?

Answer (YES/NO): YES